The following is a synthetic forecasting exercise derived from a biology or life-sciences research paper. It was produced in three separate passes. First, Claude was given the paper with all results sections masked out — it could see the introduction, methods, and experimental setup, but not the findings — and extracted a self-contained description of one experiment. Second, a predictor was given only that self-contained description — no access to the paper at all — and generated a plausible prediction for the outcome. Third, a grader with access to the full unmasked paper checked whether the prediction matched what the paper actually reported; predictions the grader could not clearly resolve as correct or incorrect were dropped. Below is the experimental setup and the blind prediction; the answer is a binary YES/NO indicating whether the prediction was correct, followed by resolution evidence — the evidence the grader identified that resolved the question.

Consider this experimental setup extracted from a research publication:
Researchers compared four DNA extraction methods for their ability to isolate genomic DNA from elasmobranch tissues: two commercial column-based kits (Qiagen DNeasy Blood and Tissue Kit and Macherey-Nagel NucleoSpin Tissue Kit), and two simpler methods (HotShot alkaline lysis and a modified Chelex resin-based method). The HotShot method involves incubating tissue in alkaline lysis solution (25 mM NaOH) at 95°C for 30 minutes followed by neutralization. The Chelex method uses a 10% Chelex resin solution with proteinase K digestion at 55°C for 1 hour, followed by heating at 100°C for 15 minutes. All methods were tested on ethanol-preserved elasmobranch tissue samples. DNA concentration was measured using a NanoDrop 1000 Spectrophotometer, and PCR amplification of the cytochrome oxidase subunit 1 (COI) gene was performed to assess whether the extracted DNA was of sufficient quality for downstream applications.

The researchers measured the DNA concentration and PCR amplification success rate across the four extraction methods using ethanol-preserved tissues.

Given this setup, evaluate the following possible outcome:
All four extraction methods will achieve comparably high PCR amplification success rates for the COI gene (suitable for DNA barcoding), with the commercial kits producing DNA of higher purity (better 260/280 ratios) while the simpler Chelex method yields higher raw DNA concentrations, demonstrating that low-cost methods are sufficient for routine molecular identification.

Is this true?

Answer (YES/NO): NO